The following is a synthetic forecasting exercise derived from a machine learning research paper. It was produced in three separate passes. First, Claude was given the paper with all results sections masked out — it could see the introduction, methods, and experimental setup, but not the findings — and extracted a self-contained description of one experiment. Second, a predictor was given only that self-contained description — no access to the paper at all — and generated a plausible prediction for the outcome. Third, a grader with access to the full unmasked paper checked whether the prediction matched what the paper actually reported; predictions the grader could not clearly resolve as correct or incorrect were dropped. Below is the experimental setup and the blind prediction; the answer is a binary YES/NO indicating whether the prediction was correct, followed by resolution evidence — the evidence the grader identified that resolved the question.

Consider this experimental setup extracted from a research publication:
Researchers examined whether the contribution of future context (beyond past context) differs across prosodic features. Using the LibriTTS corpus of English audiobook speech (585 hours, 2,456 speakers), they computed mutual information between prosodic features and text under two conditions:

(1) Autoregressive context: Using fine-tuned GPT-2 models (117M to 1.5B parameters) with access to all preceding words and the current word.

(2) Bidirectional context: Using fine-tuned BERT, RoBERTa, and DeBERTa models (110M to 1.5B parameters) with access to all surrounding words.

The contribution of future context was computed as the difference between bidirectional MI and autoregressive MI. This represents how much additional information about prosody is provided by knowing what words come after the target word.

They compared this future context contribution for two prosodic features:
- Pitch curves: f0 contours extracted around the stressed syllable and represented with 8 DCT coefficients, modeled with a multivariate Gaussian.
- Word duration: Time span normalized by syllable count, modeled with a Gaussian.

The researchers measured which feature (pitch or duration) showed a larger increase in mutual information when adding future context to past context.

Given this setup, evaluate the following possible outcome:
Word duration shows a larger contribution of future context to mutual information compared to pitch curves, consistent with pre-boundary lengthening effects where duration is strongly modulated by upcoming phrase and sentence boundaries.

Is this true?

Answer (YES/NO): YES